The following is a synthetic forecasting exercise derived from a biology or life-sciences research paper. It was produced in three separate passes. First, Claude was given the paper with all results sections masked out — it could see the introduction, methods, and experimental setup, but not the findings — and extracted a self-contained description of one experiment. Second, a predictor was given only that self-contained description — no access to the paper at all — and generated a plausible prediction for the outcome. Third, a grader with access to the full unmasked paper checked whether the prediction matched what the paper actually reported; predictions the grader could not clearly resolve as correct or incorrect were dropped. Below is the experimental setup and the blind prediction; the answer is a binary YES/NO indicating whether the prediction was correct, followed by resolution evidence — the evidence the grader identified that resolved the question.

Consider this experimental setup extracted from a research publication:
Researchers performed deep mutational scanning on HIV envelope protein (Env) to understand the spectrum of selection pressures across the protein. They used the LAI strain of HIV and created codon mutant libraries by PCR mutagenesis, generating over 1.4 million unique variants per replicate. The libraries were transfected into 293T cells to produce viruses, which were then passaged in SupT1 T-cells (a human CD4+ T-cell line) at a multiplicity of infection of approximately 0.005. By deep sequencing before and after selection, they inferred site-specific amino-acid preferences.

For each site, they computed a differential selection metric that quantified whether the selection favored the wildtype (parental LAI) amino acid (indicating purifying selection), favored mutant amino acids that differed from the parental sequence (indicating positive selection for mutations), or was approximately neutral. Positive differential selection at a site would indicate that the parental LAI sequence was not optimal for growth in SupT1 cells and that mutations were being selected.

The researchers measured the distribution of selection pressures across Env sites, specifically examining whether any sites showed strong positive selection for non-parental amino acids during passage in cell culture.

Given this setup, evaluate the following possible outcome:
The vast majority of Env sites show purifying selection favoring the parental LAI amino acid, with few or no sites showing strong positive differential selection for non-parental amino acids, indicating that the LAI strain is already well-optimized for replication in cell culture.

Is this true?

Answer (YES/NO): NO